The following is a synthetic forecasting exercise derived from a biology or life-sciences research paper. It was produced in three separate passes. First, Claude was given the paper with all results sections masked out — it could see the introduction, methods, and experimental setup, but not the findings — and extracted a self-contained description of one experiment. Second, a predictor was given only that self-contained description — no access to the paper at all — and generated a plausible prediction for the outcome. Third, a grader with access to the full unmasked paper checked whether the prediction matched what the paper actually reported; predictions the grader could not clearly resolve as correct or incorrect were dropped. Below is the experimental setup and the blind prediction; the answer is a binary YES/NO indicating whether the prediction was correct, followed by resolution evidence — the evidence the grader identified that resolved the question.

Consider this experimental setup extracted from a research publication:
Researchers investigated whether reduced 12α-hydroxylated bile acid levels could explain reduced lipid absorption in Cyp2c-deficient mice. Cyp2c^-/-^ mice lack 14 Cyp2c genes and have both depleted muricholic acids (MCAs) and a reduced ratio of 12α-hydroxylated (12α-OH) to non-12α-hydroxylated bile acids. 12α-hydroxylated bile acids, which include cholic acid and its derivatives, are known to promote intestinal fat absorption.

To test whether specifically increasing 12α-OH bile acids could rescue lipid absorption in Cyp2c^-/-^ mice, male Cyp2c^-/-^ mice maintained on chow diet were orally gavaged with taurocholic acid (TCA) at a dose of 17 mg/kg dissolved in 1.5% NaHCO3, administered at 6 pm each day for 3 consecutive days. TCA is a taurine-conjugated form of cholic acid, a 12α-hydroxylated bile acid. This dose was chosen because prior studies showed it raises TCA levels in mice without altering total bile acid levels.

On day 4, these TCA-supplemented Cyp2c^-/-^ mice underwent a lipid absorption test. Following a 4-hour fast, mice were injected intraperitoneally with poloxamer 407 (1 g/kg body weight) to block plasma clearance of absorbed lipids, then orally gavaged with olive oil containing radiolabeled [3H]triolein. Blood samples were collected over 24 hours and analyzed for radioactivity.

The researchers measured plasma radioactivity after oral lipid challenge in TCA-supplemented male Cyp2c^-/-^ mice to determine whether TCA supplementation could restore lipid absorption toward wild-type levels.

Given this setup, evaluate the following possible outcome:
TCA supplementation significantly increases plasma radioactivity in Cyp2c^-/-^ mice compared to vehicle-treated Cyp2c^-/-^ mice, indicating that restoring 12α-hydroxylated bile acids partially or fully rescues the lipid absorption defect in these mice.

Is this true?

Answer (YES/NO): YES